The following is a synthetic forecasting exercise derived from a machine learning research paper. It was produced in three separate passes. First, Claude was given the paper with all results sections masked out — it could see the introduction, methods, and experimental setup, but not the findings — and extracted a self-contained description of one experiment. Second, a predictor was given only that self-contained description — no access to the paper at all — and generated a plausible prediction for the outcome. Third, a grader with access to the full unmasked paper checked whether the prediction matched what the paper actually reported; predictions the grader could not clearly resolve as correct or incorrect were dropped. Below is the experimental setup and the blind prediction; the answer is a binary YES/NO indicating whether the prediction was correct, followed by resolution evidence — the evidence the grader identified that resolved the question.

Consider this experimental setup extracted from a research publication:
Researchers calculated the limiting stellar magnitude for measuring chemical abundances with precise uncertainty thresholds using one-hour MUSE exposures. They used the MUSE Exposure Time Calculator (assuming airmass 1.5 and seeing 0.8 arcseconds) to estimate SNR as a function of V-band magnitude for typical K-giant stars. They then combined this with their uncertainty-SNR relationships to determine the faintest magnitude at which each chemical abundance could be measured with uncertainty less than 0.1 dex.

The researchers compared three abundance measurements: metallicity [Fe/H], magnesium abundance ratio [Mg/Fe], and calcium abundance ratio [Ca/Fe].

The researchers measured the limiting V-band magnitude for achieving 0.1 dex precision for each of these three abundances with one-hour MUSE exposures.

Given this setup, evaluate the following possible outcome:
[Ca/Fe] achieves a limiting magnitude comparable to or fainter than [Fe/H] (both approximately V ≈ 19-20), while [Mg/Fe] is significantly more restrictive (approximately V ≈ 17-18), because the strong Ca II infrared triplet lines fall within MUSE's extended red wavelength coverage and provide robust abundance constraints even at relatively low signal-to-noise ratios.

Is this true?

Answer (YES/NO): NO